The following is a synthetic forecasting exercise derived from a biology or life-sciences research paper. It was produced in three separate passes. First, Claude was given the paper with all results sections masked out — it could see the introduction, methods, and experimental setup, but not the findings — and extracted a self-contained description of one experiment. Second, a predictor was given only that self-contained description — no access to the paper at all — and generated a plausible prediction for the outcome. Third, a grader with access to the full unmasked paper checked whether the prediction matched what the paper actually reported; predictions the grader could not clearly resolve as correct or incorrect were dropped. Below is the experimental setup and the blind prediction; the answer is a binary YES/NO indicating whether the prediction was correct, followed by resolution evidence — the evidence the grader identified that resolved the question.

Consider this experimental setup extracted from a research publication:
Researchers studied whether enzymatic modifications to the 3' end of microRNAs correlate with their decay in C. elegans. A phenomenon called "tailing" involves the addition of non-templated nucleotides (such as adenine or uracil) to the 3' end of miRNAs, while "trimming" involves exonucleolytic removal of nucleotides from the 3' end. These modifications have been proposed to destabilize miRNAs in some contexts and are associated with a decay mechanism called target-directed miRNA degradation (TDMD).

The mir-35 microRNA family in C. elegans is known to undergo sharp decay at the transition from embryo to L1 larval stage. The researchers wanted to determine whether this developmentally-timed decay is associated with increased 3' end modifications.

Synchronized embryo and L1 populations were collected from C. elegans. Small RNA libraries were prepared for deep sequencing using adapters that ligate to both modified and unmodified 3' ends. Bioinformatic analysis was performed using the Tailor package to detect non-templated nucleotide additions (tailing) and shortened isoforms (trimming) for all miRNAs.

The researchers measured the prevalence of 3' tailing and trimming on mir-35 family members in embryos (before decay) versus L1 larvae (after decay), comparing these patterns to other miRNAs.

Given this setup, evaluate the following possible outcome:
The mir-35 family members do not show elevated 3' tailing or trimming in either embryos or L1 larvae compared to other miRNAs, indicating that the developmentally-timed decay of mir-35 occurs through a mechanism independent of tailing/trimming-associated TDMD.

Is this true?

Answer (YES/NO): YES